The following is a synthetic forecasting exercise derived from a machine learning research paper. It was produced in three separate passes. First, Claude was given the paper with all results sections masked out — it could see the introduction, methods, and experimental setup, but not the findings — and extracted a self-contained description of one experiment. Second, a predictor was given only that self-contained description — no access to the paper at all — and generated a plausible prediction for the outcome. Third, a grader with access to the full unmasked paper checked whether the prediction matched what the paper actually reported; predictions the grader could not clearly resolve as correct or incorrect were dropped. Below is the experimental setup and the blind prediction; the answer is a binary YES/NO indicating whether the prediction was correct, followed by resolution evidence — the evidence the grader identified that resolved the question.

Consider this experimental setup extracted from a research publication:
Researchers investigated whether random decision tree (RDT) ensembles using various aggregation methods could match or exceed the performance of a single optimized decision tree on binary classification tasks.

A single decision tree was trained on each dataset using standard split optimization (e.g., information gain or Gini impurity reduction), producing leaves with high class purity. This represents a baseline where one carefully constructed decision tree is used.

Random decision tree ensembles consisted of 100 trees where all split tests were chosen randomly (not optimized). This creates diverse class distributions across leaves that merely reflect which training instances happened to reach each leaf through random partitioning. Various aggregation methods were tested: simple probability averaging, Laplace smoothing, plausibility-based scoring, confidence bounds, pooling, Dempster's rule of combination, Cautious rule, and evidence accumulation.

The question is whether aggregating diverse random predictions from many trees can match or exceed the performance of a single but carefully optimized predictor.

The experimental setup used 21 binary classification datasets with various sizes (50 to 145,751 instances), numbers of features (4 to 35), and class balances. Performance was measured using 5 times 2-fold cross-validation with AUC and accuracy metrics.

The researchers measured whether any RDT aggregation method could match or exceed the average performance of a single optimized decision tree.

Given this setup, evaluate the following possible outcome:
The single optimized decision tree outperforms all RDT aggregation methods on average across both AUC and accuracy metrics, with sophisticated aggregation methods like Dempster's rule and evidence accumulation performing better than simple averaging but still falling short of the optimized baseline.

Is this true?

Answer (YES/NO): NO